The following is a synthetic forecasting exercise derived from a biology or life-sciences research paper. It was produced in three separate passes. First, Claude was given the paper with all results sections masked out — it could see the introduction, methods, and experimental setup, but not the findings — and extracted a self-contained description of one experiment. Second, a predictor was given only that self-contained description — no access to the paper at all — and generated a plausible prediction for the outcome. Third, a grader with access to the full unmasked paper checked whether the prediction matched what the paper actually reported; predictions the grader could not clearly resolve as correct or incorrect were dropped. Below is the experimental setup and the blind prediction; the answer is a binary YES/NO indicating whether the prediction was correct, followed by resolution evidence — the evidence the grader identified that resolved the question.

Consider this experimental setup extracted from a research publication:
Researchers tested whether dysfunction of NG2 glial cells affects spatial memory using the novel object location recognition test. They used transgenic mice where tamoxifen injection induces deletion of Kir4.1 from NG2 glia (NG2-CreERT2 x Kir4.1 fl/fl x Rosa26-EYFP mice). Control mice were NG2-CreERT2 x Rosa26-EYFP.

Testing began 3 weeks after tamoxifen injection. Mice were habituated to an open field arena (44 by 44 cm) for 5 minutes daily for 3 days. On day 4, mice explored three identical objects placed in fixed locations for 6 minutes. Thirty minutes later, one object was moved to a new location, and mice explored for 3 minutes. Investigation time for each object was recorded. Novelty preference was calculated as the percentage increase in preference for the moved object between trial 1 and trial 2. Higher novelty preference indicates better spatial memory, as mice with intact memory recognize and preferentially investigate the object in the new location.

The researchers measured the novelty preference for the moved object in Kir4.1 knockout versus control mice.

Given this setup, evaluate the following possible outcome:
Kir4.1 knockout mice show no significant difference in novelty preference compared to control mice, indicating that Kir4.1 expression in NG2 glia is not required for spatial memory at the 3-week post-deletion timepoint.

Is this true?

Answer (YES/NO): NO